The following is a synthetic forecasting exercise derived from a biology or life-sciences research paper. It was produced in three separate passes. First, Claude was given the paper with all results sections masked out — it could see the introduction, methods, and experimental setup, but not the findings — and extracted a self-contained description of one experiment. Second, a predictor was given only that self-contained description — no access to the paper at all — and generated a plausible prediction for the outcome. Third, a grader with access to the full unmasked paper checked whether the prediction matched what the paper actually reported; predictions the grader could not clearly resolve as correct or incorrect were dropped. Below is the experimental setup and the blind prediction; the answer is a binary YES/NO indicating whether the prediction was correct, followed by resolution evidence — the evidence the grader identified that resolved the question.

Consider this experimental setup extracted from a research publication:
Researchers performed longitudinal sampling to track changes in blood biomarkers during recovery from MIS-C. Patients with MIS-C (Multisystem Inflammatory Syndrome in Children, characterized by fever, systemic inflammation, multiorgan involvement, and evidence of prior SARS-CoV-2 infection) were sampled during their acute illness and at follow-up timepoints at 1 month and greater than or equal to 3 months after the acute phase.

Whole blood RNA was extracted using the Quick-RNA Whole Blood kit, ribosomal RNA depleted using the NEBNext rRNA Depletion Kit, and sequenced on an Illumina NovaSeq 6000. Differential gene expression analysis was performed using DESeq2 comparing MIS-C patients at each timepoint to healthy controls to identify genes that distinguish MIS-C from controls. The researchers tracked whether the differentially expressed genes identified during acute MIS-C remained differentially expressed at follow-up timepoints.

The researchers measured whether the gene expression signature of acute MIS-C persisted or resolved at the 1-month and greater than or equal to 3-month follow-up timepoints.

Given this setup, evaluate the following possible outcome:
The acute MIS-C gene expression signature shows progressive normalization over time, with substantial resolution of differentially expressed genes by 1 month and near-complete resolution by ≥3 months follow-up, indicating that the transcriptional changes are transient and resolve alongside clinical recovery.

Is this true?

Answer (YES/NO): YES